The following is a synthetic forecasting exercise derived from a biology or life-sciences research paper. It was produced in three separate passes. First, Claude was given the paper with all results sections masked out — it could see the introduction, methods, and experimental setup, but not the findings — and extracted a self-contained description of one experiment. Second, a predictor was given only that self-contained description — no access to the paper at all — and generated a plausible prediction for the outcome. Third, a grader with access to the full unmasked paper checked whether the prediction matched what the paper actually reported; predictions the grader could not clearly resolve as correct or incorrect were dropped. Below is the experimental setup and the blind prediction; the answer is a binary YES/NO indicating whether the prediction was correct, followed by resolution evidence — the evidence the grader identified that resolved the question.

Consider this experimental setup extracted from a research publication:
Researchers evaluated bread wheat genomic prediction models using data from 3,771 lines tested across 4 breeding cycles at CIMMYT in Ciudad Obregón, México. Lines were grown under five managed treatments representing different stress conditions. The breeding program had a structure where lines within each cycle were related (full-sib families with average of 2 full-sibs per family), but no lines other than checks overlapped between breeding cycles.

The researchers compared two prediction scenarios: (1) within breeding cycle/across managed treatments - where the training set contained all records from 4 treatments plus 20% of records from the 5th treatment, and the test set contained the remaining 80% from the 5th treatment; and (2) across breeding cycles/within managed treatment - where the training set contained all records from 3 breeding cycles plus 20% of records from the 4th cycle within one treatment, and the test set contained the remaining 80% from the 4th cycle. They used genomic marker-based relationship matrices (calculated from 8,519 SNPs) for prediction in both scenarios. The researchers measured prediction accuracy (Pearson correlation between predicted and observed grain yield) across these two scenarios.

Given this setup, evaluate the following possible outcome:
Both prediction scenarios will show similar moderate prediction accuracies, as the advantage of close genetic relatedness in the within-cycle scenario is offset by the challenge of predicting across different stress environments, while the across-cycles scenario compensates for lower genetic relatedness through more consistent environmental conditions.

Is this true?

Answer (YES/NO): NO